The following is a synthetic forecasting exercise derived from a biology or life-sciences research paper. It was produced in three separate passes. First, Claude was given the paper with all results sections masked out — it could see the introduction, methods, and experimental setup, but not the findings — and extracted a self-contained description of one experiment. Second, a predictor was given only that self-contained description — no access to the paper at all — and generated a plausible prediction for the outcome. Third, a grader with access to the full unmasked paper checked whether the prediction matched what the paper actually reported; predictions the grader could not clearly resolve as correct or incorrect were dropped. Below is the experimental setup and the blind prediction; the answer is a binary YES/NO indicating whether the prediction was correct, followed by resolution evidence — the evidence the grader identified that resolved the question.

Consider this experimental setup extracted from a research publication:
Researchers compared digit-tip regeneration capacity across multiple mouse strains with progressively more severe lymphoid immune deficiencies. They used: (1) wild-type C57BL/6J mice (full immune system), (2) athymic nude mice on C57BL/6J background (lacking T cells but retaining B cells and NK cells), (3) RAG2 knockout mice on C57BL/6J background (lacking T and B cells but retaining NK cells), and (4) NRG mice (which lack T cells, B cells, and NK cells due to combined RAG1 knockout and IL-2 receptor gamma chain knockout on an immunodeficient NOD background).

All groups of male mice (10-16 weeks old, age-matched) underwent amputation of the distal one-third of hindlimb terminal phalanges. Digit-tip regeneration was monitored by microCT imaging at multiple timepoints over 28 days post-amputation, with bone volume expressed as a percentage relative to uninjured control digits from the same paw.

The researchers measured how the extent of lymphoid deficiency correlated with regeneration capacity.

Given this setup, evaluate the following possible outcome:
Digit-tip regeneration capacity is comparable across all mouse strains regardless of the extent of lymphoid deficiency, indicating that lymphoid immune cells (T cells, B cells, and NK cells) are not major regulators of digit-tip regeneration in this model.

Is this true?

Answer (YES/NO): NO